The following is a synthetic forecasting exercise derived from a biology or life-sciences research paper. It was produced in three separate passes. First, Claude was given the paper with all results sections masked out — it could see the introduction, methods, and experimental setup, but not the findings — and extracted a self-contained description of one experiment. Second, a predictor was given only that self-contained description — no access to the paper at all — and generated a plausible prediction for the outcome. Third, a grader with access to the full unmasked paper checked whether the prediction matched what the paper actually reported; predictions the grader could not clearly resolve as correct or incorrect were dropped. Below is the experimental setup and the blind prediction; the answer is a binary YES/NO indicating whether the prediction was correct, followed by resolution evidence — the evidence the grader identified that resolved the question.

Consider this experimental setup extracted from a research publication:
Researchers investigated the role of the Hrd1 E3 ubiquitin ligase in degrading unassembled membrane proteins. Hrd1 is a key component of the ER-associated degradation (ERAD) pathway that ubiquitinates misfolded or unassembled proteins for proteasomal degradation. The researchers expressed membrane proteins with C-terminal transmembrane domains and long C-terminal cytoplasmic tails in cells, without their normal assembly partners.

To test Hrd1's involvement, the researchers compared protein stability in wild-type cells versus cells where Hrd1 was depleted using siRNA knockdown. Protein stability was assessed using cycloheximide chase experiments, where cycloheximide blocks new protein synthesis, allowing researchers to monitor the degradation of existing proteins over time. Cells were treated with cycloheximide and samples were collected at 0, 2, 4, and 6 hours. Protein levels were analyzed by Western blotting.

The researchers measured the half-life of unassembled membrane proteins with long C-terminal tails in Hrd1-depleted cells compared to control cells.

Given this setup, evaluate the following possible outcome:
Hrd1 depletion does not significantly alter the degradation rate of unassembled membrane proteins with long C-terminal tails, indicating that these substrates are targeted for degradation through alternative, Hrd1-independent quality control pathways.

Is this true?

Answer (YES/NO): NO